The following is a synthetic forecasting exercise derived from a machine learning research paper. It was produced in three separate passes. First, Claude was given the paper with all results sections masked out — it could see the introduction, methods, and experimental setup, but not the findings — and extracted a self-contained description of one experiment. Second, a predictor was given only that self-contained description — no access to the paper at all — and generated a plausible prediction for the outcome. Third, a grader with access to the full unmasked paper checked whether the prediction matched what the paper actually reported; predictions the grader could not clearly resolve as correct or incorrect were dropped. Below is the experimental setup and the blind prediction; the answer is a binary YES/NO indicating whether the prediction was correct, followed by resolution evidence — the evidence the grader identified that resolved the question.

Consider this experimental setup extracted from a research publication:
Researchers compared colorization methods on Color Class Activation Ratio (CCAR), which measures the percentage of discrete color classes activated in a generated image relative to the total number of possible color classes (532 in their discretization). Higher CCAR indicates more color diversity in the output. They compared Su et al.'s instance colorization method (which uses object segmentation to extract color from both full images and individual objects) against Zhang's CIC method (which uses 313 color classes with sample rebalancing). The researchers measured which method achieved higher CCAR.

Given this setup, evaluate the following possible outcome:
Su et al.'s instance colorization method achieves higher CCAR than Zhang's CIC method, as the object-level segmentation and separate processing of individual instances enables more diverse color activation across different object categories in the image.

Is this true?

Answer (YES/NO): NO